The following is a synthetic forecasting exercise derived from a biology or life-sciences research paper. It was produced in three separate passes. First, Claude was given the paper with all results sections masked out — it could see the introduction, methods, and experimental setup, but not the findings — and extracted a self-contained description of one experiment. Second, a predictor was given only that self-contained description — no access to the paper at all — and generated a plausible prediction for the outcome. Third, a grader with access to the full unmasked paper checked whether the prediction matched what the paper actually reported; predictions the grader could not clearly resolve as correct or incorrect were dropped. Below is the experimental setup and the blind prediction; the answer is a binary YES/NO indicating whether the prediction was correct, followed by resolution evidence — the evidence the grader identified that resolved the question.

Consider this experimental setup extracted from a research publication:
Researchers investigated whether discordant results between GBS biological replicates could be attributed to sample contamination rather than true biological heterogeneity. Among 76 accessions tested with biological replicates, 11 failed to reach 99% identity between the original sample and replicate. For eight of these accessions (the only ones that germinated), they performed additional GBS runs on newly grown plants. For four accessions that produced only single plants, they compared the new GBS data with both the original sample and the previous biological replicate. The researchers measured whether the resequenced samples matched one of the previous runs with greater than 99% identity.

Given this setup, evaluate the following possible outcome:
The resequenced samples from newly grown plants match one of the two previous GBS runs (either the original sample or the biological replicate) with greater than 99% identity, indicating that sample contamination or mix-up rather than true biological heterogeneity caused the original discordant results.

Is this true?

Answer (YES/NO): YES